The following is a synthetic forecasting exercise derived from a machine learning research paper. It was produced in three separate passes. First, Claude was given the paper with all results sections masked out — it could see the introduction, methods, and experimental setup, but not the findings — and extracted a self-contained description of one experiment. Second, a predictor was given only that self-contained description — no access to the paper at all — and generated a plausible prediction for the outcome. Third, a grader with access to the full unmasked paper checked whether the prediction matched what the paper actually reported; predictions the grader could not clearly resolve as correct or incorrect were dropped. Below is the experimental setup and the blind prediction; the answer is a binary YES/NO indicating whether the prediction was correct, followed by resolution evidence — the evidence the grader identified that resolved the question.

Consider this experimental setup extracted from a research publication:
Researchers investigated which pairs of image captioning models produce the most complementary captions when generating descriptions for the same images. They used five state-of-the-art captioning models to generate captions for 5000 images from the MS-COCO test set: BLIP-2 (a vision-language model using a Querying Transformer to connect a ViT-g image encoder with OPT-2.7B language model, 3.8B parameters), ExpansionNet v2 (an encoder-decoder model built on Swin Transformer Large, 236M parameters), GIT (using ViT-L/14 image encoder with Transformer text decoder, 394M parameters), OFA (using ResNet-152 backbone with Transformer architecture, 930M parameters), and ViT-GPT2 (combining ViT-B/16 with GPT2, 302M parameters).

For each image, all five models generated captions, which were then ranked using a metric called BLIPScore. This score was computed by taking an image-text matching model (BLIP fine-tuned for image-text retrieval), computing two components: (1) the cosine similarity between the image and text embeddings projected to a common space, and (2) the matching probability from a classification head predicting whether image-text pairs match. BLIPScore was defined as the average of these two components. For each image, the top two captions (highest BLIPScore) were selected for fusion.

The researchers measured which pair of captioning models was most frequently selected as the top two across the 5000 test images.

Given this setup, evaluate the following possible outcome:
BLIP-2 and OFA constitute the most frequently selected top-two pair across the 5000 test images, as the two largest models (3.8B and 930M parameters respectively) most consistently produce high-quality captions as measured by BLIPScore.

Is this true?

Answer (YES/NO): YES